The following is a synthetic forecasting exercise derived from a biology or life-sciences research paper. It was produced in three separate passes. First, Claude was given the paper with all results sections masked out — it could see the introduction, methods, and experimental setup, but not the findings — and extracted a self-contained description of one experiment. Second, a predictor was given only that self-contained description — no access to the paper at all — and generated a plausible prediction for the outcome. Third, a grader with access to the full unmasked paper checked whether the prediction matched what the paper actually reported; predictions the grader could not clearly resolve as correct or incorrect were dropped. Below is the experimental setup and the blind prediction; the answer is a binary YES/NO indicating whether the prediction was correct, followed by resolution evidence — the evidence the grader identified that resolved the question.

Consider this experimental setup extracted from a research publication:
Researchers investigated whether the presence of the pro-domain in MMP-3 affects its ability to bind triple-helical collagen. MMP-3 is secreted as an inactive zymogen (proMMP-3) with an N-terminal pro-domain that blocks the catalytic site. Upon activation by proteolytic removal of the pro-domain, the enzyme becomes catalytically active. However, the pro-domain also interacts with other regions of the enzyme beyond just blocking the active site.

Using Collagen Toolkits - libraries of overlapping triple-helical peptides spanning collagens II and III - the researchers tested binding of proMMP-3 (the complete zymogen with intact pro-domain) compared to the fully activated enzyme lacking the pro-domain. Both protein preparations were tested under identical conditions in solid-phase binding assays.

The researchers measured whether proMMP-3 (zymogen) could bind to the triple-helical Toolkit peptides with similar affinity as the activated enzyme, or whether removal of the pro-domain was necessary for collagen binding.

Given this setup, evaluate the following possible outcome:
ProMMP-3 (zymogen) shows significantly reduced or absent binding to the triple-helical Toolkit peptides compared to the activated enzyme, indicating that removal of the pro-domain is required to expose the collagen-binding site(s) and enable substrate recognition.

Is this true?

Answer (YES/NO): YES